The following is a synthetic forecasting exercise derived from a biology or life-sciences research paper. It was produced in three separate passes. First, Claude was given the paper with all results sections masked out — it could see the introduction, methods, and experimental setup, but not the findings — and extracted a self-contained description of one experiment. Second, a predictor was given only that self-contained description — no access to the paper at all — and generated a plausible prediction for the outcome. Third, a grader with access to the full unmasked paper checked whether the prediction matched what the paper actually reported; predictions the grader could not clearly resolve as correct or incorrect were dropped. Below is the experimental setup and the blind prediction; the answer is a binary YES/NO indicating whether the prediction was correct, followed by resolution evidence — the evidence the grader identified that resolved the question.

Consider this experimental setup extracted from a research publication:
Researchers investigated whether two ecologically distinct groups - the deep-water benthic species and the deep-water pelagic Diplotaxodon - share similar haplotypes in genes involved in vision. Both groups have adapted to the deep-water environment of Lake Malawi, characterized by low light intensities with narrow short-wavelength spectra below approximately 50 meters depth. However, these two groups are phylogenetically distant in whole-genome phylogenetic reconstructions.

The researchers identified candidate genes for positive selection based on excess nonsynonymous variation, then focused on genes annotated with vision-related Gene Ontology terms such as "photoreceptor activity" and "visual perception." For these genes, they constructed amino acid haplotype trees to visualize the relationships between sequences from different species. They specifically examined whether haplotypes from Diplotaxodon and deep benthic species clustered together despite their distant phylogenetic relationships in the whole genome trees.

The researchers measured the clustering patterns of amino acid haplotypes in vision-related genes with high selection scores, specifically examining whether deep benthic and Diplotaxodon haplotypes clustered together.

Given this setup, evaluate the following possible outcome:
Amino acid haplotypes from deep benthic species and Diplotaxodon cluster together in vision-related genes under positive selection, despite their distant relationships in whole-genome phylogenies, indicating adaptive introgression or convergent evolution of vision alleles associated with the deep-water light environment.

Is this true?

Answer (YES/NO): YES